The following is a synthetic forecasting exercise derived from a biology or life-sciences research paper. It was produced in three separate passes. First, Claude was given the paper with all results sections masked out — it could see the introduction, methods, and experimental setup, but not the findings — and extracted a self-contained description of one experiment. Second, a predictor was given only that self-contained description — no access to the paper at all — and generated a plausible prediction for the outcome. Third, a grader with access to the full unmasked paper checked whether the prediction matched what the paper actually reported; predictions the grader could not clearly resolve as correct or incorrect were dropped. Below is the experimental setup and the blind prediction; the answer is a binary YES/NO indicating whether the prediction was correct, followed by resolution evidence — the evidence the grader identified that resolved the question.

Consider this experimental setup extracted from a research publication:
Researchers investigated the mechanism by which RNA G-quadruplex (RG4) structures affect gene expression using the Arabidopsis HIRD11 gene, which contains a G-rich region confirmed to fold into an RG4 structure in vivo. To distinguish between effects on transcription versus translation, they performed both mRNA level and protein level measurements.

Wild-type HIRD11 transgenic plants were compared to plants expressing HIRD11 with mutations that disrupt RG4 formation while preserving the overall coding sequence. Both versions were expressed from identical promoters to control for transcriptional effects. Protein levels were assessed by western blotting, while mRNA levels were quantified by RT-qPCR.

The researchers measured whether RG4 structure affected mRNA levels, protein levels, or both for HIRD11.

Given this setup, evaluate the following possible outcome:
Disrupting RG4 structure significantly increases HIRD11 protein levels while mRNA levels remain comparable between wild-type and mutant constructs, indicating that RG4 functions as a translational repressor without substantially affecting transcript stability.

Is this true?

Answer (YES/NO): YES